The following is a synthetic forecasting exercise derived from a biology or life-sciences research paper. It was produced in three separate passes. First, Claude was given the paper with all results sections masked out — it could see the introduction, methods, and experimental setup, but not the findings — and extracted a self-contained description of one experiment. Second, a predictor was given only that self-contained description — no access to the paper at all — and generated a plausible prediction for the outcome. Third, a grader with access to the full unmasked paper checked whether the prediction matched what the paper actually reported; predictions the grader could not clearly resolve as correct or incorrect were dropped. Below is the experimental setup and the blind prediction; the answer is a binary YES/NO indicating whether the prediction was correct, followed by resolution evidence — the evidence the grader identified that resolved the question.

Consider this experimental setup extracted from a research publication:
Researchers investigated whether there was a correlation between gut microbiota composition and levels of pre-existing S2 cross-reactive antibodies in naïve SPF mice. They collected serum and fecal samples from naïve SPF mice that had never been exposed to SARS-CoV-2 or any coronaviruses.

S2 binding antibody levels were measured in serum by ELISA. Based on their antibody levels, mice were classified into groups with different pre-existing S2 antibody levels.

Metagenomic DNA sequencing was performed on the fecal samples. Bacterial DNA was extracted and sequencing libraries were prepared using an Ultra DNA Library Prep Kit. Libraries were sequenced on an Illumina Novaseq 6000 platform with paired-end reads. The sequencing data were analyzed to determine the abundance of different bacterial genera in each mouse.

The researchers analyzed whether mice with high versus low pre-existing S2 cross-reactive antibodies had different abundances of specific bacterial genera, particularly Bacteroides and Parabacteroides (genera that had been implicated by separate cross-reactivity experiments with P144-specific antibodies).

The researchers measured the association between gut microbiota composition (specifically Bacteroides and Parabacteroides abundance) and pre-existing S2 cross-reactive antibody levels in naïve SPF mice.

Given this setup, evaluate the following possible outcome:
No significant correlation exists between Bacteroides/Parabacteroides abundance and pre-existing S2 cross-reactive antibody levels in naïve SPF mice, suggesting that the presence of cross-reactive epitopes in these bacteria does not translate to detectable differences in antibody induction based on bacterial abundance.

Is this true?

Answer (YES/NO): NO